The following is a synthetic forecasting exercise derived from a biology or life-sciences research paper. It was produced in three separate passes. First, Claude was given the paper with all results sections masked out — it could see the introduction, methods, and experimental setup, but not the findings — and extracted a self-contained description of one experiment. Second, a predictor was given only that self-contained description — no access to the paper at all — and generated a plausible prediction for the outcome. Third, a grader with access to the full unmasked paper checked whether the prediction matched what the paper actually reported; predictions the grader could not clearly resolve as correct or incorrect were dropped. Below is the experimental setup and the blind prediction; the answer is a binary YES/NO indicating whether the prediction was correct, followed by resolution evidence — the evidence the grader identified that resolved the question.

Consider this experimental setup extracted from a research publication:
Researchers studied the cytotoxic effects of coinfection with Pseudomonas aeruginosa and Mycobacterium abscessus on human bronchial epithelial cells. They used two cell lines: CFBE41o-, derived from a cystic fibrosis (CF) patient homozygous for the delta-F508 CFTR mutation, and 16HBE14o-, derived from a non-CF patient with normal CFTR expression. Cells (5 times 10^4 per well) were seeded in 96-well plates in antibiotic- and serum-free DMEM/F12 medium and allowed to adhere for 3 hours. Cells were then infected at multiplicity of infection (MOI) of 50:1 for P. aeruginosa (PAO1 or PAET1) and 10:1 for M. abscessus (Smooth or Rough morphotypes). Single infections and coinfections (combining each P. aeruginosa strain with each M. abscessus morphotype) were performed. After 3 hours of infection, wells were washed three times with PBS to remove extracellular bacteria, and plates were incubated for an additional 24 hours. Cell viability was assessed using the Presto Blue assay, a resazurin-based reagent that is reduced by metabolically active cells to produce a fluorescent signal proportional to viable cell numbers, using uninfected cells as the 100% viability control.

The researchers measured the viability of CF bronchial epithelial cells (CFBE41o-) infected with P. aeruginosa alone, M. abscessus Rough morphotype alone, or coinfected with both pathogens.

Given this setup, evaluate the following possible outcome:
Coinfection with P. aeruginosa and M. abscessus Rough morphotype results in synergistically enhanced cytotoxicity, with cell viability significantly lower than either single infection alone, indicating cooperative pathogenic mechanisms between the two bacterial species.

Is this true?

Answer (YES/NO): NO